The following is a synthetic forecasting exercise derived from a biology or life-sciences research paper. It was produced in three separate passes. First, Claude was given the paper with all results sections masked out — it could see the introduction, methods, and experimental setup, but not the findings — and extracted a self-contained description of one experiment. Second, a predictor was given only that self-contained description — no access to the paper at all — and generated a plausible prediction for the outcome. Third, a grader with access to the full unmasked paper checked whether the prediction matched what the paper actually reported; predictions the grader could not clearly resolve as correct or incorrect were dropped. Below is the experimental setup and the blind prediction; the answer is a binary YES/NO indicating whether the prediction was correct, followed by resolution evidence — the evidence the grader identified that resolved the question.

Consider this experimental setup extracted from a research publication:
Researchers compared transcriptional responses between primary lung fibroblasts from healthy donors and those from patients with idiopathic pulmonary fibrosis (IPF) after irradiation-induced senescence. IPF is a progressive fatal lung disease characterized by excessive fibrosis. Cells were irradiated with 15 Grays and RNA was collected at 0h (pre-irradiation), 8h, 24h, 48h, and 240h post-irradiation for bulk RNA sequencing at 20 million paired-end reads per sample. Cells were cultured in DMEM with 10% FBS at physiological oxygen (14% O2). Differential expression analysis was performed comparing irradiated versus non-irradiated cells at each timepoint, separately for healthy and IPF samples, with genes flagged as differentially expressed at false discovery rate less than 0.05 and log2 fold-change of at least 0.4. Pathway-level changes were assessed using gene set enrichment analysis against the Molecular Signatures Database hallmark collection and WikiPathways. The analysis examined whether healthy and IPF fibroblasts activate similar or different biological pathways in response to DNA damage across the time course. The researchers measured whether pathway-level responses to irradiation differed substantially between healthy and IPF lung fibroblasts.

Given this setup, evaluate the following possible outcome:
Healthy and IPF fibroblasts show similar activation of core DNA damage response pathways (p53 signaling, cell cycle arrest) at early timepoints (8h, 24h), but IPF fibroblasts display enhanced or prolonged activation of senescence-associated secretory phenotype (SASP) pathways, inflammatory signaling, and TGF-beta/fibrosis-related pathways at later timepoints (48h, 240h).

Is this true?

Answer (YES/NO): NO